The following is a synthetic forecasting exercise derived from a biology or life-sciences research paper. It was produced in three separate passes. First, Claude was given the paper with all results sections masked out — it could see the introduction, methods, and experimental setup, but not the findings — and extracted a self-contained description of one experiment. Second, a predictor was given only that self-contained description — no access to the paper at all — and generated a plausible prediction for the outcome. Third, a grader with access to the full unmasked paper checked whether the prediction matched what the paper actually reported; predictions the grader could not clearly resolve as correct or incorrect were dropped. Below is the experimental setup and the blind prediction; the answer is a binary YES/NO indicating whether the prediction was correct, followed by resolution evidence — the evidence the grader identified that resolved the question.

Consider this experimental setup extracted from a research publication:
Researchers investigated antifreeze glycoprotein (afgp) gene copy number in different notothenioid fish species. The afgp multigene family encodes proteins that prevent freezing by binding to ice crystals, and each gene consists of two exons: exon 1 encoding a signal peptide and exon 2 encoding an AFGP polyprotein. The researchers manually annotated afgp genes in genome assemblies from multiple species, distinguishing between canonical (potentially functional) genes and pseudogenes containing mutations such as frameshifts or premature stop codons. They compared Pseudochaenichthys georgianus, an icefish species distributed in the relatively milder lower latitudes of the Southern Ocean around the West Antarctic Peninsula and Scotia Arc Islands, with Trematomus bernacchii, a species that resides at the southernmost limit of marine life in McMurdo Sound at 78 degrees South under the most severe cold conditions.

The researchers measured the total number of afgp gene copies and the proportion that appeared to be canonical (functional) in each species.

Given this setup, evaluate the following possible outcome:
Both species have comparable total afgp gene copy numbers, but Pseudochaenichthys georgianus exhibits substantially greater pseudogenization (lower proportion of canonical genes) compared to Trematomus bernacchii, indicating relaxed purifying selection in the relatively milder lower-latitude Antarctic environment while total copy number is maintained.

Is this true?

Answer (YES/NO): NO